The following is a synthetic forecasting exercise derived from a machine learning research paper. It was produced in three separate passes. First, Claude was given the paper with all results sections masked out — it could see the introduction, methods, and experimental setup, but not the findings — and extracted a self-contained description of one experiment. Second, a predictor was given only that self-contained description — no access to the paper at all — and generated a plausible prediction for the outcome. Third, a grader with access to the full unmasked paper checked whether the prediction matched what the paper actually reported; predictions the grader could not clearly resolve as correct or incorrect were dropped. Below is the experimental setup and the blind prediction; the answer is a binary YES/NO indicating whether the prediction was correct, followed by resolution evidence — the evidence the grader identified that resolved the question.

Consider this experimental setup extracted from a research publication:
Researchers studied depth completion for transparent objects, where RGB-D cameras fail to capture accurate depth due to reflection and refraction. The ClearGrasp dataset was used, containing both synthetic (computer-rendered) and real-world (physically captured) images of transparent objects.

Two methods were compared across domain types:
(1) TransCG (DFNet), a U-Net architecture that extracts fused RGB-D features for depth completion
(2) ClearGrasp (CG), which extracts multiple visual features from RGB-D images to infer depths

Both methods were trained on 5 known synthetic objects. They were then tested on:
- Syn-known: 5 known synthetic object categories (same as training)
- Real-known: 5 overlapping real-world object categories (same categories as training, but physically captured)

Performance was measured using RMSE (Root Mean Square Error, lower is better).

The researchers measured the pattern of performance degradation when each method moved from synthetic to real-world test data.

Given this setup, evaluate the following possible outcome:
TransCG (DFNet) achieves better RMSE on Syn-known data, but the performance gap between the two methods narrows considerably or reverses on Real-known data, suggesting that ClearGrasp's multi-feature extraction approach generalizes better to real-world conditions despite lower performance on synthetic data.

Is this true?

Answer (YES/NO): YES